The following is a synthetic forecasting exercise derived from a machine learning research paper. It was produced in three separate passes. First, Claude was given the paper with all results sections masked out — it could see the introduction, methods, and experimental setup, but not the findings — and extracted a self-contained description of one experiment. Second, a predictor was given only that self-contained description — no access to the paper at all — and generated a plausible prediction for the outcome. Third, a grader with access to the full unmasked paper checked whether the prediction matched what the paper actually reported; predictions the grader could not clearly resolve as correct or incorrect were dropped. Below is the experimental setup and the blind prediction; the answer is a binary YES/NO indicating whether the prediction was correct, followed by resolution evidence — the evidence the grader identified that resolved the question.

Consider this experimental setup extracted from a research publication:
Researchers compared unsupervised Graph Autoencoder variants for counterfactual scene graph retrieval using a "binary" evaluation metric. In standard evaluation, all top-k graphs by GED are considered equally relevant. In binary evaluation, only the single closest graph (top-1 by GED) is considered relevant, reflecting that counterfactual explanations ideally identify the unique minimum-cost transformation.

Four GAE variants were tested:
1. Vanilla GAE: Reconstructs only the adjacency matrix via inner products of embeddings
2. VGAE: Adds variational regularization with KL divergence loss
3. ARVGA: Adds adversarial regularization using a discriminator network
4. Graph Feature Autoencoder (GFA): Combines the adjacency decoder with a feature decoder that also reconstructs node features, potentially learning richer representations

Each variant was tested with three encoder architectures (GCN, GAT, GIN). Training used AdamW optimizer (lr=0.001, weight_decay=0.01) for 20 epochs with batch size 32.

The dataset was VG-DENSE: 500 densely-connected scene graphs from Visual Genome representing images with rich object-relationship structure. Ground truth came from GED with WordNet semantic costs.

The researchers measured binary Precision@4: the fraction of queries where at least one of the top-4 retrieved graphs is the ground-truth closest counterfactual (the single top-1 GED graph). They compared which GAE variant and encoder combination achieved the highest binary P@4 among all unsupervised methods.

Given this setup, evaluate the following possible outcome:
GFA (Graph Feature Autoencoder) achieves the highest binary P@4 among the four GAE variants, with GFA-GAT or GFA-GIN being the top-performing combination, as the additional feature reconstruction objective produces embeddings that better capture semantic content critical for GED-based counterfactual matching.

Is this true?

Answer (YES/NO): NO